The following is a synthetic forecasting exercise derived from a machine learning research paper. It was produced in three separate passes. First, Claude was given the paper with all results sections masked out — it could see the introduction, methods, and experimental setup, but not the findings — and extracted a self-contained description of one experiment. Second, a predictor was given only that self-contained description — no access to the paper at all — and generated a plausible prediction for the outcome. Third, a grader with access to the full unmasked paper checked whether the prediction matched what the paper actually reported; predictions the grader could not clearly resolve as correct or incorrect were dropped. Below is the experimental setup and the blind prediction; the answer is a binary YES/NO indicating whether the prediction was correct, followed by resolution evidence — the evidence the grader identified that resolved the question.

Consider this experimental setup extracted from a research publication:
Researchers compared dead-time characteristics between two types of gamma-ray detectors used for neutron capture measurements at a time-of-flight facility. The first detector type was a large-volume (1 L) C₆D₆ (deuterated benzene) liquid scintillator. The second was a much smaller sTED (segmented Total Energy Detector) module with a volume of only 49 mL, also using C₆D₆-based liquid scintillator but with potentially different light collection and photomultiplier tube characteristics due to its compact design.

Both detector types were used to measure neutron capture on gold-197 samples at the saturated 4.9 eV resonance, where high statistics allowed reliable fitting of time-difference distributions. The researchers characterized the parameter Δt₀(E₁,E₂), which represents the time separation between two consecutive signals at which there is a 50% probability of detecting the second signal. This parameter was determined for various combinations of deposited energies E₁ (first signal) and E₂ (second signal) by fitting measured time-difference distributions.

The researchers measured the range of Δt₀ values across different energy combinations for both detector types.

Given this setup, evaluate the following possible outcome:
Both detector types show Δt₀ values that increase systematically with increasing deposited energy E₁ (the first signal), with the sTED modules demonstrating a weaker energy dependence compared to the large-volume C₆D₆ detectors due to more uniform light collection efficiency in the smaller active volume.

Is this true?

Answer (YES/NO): YES